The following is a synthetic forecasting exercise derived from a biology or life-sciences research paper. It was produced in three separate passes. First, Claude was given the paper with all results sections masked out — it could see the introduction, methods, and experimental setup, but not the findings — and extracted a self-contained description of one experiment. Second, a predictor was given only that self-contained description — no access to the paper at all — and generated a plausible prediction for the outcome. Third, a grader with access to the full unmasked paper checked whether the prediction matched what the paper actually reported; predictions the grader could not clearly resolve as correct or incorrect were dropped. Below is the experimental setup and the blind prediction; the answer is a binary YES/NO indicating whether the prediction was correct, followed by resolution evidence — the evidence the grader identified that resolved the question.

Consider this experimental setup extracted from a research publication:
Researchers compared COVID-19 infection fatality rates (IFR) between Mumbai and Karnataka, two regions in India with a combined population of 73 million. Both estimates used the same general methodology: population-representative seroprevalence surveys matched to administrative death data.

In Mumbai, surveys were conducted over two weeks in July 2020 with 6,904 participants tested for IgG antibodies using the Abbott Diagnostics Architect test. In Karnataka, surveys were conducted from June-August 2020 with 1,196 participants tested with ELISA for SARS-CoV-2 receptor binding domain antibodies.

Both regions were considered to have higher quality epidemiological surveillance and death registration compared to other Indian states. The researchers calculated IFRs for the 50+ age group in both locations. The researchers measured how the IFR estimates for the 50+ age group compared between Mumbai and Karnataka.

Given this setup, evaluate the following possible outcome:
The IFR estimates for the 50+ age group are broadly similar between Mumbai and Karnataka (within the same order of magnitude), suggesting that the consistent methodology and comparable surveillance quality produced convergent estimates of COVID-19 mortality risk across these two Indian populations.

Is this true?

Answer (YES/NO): NO